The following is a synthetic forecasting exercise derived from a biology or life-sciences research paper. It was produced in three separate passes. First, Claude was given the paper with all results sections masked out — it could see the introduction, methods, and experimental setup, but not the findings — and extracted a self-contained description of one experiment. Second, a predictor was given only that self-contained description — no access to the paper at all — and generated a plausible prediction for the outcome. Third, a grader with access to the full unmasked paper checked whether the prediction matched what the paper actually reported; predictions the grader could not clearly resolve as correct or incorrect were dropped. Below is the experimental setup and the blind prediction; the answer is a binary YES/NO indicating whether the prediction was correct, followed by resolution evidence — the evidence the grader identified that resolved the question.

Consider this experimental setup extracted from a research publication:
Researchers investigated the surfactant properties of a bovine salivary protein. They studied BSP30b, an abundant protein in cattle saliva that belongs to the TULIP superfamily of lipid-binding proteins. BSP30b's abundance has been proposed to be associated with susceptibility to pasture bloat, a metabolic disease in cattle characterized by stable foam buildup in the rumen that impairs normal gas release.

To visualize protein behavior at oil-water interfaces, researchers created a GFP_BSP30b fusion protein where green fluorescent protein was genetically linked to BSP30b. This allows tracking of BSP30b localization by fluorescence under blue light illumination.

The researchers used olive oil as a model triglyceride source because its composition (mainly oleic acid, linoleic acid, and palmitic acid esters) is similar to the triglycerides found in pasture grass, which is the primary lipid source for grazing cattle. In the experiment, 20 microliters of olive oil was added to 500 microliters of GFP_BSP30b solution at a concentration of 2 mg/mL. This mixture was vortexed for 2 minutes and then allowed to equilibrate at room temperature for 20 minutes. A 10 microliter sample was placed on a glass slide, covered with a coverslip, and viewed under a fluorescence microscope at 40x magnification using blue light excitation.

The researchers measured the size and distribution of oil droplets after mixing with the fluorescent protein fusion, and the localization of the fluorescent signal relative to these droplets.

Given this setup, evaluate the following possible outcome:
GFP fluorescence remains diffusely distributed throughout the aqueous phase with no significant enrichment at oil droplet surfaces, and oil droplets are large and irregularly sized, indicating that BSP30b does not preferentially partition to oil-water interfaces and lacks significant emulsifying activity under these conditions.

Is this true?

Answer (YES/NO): NO